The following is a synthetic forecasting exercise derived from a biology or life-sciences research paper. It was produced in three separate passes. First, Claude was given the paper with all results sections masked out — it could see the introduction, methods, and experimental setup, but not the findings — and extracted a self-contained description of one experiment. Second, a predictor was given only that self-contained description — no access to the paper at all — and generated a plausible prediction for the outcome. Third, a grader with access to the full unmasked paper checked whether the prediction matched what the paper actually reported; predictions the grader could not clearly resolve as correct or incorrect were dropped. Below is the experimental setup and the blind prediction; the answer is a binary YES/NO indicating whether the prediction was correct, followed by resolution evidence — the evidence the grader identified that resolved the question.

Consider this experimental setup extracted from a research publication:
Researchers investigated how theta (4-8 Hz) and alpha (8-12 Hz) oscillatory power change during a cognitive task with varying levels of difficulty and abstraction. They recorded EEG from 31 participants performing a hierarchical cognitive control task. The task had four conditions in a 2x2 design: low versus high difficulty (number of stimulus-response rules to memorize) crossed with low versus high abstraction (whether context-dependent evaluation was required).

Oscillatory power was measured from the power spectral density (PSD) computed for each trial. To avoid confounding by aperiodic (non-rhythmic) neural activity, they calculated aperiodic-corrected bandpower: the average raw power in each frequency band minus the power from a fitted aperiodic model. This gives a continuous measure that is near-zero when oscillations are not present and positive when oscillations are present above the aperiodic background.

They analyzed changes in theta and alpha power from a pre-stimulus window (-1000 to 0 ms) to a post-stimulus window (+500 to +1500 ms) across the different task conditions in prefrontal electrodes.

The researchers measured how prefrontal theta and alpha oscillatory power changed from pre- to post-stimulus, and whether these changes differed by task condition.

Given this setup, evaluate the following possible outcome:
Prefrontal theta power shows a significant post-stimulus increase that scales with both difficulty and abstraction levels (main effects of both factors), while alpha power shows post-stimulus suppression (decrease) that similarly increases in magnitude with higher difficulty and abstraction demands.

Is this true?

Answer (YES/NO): YES